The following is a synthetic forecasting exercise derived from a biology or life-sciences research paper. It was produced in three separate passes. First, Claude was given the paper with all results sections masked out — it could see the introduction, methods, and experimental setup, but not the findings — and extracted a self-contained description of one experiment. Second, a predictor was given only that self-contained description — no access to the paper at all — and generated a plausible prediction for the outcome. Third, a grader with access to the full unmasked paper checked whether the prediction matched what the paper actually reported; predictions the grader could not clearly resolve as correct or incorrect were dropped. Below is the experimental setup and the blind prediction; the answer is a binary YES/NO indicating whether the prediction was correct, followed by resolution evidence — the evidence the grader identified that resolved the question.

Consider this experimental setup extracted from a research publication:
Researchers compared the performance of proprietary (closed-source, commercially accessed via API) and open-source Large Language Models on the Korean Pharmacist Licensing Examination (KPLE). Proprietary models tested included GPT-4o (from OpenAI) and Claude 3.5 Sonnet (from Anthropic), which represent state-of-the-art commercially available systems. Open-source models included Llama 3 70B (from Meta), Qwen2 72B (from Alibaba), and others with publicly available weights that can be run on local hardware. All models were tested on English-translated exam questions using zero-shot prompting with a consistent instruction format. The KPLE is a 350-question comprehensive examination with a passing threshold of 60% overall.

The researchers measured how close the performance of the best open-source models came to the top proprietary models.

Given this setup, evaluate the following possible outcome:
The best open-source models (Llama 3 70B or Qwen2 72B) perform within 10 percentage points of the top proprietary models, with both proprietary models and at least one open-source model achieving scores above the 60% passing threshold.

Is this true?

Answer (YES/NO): YES